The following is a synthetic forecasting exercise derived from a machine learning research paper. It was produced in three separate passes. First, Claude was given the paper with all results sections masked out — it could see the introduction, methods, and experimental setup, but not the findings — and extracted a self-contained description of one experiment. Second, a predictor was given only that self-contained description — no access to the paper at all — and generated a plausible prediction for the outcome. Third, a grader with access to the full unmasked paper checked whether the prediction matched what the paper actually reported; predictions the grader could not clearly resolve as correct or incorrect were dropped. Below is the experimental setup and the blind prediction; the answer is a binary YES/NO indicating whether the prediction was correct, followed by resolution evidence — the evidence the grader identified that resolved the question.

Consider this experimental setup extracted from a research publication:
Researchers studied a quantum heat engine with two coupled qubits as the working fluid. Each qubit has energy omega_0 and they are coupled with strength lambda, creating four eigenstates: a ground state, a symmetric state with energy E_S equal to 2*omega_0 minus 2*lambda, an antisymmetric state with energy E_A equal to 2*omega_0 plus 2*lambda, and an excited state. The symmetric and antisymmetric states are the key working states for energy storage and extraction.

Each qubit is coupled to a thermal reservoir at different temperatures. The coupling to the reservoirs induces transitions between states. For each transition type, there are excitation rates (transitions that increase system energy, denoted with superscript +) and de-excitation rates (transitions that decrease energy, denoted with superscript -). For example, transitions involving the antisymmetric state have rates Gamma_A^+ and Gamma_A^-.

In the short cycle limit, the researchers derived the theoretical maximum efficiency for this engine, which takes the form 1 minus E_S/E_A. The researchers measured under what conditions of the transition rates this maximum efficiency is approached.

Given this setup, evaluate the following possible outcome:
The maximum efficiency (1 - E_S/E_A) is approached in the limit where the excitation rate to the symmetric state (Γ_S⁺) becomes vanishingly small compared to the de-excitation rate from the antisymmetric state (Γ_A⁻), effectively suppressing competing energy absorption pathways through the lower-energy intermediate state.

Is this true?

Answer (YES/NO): NO